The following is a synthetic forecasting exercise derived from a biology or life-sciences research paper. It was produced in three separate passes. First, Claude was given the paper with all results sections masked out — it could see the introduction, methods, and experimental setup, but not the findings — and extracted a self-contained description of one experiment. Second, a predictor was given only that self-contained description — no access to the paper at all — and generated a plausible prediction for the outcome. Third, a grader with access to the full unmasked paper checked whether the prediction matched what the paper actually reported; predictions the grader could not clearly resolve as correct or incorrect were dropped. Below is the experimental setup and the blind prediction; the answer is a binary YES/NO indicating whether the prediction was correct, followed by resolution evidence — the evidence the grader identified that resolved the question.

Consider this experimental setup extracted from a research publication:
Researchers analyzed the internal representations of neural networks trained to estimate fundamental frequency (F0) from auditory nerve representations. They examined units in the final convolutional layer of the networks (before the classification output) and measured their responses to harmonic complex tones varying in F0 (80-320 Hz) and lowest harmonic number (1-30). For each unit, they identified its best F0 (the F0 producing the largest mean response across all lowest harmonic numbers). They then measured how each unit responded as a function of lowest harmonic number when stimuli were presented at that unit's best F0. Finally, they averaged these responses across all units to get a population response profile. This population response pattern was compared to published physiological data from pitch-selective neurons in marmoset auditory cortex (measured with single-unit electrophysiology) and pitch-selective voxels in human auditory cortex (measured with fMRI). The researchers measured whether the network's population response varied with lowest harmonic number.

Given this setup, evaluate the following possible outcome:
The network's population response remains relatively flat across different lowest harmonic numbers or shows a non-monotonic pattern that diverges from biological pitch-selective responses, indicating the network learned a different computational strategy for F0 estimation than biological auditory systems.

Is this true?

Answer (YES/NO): NO